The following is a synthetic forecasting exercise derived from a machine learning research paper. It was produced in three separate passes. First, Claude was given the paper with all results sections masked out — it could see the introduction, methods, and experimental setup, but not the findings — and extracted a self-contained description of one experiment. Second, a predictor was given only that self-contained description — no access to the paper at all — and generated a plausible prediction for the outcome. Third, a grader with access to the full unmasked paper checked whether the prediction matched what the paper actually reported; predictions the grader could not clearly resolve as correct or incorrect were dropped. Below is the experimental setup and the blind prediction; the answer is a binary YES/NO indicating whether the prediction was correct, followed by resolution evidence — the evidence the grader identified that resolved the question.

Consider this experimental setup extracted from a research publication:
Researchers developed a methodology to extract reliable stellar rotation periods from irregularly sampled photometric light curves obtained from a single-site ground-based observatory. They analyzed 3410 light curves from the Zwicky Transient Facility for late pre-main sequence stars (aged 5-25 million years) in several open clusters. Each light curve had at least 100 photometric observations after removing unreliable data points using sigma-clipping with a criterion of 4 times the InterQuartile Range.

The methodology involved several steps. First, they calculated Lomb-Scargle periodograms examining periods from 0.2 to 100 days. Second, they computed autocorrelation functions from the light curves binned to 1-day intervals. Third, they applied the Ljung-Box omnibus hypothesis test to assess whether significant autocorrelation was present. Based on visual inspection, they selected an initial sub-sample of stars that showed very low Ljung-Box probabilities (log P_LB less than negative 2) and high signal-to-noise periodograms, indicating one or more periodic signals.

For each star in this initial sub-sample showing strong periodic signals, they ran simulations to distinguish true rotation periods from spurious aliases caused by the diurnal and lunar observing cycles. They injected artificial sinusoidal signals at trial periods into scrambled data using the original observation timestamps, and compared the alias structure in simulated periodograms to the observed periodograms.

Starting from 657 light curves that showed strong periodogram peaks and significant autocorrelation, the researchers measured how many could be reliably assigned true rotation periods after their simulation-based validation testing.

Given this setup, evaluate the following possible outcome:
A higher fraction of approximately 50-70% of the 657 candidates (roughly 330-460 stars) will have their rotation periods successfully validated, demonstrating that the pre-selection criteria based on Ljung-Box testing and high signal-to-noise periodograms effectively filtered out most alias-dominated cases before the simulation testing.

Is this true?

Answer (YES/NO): NO